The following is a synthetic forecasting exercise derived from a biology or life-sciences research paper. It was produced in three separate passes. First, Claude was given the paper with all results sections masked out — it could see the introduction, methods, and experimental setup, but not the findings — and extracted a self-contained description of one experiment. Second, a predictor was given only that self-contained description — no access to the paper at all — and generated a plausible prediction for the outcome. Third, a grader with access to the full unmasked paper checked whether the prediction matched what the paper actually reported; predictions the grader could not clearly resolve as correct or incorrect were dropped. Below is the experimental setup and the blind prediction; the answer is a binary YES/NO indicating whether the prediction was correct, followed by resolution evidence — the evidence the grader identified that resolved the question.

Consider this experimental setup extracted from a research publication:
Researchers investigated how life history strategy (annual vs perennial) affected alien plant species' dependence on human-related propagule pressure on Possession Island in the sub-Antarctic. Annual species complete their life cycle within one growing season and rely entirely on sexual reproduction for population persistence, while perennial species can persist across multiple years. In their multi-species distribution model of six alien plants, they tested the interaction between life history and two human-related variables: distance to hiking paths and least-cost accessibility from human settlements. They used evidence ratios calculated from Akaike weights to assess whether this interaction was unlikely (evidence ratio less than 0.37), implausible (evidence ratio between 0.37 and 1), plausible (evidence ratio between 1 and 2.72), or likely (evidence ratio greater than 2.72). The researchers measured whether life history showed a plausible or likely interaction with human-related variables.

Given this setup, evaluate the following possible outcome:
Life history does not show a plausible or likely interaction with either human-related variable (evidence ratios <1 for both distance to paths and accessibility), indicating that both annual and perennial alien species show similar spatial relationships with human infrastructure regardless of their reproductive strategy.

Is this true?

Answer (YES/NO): NO